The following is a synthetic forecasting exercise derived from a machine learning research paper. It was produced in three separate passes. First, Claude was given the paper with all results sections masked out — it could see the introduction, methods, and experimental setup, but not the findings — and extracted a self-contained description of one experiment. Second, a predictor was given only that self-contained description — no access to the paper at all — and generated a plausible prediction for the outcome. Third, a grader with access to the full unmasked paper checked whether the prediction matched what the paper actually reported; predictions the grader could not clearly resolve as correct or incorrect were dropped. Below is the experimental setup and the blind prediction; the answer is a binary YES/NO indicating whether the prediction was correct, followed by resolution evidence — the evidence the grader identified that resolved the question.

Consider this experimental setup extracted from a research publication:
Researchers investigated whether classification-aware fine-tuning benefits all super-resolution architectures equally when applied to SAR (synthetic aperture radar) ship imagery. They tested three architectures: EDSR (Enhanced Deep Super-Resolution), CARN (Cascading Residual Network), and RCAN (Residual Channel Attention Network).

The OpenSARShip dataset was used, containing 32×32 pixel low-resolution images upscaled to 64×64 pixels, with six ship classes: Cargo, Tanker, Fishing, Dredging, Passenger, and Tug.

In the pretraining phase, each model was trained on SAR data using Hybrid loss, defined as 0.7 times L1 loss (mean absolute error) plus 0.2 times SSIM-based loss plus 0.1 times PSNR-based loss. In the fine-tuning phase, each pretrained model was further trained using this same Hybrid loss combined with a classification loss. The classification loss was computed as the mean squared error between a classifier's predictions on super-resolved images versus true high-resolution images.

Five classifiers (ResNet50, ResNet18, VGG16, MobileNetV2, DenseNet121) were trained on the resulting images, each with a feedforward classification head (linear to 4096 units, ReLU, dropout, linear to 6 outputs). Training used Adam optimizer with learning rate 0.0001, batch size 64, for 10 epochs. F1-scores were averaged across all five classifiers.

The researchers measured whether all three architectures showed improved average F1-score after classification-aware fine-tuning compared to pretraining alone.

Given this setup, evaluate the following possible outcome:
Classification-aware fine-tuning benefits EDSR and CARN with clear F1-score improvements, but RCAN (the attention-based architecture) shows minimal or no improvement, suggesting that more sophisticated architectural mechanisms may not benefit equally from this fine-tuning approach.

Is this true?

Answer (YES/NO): NO